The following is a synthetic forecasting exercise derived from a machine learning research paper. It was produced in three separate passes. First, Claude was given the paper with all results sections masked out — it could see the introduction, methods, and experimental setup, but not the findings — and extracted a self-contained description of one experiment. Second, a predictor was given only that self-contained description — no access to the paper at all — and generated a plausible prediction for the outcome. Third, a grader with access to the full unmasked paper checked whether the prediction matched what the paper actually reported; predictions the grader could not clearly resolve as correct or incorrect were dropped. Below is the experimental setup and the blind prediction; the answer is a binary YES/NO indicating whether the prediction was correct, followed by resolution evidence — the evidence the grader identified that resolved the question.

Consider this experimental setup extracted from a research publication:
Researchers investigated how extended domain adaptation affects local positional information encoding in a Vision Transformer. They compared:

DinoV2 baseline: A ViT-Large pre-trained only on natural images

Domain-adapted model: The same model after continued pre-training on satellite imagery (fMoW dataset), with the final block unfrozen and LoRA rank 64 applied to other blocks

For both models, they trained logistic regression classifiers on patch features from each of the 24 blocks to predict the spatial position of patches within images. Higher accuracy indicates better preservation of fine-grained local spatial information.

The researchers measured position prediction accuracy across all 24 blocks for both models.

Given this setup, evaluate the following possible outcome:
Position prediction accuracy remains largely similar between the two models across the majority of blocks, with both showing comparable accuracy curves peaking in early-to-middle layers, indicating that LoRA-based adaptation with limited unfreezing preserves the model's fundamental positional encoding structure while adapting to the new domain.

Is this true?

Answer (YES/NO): NO